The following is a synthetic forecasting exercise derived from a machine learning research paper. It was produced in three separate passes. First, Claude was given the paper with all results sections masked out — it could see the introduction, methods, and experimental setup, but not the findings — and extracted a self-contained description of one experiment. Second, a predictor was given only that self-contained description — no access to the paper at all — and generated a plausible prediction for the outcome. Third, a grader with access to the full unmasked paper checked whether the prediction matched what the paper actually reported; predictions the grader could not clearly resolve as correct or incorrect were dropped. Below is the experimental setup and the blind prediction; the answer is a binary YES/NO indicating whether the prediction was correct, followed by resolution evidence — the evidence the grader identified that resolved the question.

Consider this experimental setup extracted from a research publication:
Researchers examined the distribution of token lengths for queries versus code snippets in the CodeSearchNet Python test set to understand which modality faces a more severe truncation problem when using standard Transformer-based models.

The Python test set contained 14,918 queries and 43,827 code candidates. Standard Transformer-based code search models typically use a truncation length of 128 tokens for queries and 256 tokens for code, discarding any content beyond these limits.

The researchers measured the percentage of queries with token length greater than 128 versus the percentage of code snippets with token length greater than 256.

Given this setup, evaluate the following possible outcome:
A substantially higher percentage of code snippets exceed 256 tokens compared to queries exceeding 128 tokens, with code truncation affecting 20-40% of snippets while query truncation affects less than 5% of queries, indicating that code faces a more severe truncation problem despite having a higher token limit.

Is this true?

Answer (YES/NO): NO